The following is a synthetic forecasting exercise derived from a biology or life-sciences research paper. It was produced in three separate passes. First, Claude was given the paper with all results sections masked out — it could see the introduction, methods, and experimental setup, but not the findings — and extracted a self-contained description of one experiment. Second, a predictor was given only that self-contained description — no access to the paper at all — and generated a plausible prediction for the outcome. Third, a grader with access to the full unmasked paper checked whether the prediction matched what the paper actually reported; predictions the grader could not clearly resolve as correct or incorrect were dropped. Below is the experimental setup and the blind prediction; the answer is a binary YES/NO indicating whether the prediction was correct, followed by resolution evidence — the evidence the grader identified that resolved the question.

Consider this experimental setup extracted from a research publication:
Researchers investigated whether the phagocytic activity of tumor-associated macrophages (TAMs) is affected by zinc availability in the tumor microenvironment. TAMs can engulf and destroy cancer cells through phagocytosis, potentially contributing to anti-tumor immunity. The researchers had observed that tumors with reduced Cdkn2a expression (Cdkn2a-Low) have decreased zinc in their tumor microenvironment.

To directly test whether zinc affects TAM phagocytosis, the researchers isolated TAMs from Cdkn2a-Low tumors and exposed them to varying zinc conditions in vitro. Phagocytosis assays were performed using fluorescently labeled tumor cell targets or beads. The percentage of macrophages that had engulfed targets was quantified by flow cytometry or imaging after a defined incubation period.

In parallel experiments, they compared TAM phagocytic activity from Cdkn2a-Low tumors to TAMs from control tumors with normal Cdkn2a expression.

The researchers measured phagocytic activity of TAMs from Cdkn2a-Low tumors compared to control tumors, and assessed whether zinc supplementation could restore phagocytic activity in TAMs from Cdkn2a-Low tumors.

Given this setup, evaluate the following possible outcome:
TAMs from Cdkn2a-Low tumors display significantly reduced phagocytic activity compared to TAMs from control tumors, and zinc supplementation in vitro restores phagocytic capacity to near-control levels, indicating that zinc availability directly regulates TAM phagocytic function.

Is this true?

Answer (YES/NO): YES